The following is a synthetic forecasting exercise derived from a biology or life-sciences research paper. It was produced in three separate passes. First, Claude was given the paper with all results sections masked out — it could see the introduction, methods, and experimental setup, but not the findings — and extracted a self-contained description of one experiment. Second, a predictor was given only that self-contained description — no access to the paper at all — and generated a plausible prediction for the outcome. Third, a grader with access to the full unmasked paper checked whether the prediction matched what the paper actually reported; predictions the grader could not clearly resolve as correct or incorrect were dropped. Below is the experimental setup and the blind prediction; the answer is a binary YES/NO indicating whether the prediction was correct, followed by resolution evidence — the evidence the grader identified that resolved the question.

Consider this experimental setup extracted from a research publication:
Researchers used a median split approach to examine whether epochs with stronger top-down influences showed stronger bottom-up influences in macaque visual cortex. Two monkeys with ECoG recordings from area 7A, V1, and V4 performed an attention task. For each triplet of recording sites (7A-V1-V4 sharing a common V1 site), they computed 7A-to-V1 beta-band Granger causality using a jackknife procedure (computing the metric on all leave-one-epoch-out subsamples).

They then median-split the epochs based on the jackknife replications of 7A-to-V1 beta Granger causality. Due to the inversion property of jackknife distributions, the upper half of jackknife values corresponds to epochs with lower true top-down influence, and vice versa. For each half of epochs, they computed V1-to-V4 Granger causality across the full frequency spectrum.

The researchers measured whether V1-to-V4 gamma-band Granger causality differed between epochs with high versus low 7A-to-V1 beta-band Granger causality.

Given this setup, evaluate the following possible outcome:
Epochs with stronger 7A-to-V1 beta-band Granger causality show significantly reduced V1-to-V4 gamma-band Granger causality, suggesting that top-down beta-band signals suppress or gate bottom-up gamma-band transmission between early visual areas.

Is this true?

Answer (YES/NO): NO